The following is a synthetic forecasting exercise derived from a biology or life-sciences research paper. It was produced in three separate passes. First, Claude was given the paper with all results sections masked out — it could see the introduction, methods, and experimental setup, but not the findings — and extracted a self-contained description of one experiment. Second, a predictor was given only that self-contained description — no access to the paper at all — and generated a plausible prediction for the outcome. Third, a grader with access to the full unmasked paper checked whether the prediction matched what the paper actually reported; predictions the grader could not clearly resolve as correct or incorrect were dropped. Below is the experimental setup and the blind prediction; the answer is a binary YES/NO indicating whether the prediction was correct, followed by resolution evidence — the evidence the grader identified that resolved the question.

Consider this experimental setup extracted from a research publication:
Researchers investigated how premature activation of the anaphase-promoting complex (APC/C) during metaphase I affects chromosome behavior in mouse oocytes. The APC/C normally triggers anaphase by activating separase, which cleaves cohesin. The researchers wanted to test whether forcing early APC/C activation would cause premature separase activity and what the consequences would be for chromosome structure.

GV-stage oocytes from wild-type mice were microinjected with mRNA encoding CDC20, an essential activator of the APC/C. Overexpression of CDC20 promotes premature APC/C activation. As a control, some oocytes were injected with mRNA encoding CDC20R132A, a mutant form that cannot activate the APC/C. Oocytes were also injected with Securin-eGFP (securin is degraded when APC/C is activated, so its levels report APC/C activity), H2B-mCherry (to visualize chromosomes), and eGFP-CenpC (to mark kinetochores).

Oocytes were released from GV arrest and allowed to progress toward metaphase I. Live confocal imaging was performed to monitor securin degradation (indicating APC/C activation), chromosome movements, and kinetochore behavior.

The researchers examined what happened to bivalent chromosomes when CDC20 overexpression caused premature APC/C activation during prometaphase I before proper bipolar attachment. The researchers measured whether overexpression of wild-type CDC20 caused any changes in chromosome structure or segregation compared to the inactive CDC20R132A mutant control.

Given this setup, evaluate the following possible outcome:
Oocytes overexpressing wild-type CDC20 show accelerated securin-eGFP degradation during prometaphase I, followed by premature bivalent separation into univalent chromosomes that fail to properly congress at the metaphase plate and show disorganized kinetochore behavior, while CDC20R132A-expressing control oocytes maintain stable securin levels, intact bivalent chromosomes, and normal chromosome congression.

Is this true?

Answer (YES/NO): NO